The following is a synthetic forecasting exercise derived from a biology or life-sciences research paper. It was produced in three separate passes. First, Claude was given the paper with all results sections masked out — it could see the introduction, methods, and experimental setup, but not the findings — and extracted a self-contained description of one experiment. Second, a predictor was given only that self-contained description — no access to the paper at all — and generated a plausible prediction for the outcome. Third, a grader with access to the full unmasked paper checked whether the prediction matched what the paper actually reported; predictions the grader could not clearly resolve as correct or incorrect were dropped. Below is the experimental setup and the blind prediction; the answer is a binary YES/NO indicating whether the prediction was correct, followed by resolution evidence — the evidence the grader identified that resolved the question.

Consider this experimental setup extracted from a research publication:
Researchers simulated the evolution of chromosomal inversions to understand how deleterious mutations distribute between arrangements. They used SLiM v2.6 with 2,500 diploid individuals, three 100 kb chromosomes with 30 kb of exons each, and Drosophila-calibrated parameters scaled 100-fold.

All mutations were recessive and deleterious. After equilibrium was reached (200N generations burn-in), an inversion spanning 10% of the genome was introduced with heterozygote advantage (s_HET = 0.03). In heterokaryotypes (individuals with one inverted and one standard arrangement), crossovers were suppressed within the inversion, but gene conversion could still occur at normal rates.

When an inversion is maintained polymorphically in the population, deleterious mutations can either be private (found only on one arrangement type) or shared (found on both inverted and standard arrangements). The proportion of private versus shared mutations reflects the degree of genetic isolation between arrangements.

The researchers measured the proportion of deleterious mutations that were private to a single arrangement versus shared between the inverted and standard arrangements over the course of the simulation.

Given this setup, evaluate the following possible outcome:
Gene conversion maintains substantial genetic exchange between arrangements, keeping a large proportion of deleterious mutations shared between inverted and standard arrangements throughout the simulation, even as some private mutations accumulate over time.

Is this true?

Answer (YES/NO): NO